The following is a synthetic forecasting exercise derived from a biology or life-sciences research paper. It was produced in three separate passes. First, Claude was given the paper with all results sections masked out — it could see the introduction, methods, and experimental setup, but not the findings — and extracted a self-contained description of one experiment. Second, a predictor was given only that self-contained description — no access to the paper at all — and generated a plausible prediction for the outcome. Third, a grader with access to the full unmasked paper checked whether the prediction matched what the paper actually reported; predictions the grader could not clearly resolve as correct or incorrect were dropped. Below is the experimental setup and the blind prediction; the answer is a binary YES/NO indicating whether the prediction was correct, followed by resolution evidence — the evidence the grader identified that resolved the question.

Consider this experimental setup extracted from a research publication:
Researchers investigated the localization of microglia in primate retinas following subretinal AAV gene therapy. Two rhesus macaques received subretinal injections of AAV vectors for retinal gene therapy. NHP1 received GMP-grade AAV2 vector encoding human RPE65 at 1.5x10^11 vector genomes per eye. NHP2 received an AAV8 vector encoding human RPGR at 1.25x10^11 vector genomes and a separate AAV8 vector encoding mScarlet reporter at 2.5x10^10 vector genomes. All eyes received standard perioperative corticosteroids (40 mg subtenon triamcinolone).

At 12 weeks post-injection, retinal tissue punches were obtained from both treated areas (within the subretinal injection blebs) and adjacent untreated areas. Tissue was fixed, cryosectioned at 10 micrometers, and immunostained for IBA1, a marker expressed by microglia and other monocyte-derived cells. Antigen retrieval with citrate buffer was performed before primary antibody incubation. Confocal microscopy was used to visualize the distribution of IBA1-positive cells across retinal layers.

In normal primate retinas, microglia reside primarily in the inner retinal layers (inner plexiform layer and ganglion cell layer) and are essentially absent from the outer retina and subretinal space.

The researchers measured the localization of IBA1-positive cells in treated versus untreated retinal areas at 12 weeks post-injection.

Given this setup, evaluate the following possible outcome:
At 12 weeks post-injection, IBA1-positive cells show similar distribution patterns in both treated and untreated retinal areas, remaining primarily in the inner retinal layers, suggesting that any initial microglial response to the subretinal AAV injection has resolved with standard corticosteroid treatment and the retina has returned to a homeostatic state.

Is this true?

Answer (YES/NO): NO